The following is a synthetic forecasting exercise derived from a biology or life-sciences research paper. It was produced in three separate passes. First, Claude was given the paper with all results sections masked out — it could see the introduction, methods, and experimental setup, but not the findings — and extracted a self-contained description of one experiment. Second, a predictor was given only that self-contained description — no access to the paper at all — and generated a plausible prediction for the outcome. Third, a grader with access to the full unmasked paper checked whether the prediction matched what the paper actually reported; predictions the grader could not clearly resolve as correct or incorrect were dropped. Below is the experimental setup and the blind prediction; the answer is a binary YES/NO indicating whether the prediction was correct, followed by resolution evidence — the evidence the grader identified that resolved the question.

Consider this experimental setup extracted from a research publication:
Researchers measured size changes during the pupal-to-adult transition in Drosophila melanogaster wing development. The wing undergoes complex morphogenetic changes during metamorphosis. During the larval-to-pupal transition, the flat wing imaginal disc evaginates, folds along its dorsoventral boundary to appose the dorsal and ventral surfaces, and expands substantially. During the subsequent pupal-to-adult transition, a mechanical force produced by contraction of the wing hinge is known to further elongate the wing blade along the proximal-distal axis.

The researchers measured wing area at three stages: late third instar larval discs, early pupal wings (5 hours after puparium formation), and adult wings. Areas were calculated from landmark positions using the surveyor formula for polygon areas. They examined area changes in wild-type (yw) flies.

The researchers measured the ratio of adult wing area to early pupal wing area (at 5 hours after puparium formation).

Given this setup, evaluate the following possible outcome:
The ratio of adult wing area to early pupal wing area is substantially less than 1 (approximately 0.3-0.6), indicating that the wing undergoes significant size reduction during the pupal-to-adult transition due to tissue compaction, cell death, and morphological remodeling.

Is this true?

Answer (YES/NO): NO